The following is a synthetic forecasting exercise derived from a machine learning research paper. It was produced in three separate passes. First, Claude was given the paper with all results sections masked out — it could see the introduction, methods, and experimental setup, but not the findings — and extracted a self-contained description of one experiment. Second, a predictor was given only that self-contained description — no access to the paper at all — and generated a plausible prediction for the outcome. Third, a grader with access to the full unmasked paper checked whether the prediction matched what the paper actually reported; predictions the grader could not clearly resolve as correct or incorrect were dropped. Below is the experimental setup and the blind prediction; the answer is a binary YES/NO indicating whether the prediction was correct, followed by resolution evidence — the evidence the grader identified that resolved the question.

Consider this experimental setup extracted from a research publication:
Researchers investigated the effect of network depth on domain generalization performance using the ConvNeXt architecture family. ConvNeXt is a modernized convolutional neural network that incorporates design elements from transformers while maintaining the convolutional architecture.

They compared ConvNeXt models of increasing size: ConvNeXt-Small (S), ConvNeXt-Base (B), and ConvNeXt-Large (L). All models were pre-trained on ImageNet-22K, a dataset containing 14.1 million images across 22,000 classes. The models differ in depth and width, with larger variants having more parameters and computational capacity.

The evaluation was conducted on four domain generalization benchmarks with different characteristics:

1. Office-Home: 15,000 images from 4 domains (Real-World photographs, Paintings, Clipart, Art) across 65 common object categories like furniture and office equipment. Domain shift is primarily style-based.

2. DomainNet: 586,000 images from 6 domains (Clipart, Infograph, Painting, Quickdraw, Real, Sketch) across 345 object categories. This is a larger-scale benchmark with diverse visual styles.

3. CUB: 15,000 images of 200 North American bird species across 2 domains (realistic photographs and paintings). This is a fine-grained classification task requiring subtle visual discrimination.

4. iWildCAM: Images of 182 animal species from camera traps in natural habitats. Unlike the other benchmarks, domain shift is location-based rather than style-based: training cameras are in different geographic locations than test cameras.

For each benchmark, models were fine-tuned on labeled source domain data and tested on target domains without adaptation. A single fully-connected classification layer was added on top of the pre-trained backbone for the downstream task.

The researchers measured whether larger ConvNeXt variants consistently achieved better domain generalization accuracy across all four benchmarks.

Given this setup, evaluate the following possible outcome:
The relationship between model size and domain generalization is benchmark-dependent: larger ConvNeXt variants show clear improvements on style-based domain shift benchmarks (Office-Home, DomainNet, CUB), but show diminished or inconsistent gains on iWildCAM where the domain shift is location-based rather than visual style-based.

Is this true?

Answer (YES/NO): NO